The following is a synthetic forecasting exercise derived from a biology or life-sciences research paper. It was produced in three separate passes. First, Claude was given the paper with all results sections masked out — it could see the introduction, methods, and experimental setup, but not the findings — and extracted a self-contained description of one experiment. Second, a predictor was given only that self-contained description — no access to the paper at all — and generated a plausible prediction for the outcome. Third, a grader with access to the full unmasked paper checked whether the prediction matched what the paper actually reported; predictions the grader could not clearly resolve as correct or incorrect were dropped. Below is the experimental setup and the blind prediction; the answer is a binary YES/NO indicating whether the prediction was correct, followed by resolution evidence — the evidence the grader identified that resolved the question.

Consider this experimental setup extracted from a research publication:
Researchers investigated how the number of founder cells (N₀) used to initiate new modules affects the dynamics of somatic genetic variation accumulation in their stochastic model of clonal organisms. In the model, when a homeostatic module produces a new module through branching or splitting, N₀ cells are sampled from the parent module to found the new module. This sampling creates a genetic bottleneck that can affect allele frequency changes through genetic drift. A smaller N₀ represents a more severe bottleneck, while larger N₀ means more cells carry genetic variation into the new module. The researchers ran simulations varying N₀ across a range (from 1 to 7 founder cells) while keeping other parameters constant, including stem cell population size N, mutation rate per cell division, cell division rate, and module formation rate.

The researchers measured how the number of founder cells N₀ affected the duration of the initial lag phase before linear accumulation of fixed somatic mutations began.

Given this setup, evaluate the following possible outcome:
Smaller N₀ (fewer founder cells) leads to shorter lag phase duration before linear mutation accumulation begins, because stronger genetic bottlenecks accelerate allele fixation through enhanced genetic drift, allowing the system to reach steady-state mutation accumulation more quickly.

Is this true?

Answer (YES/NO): YES